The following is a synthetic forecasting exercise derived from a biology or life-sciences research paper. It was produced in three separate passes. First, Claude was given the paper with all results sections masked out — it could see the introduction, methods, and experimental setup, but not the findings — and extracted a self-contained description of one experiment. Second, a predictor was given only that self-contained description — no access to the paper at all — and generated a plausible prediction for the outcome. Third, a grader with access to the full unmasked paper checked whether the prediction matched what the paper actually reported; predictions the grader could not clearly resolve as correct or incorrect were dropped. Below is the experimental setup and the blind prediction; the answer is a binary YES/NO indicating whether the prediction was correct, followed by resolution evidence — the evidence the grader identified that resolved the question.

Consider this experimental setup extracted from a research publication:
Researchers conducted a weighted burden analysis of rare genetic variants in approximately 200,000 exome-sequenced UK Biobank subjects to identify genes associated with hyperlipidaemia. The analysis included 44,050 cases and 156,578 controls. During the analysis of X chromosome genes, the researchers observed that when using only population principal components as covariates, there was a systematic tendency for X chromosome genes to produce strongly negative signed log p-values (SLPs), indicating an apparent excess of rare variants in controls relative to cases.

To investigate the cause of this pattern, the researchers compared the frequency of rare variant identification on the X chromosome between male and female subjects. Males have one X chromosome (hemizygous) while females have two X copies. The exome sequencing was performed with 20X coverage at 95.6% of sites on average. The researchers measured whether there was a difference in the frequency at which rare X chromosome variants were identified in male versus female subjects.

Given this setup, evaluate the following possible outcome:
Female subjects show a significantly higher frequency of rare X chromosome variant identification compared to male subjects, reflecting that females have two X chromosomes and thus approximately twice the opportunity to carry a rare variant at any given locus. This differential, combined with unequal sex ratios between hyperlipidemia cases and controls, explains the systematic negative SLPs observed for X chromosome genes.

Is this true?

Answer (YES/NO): NO